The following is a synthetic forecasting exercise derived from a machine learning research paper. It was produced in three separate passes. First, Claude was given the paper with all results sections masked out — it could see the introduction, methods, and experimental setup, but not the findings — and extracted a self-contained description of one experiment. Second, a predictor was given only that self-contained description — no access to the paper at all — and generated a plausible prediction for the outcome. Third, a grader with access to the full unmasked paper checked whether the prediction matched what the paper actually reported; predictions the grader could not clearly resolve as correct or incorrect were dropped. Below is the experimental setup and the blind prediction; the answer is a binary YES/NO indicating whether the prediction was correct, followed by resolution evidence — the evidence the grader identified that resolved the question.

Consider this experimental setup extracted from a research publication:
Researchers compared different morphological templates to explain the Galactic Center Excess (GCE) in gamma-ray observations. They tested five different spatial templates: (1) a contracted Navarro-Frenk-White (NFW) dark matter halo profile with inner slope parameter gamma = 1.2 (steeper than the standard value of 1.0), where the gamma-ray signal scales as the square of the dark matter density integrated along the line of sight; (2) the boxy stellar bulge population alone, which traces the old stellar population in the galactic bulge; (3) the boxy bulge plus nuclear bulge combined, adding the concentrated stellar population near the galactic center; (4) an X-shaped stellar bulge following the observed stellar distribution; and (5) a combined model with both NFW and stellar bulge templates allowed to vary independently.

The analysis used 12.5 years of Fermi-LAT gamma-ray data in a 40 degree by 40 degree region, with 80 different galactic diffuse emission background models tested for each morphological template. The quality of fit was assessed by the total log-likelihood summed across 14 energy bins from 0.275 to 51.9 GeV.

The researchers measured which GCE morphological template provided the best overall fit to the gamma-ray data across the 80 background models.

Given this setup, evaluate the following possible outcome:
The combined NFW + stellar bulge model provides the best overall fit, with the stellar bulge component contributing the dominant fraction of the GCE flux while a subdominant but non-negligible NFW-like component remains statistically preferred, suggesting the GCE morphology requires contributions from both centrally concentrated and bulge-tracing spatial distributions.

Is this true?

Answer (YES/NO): NO